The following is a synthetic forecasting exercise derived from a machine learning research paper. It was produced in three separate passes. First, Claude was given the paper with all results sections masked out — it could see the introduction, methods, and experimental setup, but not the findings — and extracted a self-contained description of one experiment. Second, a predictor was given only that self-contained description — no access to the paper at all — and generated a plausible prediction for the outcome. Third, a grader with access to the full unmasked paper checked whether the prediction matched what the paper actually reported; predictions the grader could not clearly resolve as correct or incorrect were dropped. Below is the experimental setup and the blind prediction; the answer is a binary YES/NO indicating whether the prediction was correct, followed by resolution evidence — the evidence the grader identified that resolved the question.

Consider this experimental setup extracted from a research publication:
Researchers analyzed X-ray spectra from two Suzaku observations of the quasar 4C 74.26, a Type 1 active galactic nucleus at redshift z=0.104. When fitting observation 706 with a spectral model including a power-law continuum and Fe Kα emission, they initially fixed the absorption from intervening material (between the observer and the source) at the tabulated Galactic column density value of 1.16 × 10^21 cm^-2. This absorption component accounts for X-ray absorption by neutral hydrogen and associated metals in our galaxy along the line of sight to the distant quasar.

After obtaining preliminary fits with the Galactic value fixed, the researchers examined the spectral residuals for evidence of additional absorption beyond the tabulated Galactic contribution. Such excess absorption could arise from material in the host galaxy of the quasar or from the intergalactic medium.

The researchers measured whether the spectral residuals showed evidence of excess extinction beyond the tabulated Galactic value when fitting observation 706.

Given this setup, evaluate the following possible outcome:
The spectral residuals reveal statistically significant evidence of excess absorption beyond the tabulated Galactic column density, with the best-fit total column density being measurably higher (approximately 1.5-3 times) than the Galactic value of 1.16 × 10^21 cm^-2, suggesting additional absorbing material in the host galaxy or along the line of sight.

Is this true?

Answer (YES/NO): YES